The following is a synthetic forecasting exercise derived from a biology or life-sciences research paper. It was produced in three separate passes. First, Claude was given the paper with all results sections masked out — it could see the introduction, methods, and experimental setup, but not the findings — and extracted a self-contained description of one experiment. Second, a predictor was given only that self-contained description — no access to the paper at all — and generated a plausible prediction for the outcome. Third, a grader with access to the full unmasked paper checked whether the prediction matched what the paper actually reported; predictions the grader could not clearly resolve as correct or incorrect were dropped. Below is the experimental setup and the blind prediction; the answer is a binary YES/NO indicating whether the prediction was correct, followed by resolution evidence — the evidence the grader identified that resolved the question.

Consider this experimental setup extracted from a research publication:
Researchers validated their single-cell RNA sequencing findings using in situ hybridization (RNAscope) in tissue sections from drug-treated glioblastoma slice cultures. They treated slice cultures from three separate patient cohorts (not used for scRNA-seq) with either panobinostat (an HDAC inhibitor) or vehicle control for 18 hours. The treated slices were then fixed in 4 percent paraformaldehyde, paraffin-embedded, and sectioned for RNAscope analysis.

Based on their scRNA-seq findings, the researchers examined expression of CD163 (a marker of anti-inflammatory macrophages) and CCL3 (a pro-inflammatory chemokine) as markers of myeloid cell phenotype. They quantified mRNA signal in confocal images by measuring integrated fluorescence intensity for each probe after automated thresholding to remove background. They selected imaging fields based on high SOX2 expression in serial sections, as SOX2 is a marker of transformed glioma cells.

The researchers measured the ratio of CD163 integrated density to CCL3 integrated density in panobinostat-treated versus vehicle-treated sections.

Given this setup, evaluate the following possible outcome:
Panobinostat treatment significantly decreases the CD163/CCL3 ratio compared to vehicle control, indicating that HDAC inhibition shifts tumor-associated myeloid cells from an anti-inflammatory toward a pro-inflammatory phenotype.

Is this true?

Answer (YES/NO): YES